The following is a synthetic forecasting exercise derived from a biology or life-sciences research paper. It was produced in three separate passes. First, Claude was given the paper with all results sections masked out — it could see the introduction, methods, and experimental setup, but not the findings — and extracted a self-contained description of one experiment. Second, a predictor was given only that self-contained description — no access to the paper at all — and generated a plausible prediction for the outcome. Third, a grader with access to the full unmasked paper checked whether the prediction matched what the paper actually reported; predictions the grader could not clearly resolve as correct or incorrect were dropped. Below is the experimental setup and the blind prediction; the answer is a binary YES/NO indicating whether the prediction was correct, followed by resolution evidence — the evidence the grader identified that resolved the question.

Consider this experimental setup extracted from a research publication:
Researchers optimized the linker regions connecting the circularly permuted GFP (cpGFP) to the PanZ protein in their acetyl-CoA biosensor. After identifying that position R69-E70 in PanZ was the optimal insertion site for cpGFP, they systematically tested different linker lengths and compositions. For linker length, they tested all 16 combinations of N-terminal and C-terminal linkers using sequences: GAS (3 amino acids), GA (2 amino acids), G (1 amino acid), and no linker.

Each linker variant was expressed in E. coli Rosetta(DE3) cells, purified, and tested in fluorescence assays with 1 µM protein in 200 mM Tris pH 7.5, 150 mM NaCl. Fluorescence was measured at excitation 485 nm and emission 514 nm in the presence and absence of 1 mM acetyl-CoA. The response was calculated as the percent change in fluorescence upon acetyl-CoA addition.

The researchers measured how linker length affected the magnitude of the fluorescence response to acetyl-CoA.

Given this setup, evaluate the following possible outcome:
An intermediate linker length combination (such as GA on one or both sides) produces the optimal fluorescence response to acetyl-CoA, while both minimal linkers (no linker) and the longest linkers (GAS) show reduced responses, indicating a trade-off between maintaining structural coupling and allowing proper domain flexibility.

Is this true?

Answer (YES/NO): YES